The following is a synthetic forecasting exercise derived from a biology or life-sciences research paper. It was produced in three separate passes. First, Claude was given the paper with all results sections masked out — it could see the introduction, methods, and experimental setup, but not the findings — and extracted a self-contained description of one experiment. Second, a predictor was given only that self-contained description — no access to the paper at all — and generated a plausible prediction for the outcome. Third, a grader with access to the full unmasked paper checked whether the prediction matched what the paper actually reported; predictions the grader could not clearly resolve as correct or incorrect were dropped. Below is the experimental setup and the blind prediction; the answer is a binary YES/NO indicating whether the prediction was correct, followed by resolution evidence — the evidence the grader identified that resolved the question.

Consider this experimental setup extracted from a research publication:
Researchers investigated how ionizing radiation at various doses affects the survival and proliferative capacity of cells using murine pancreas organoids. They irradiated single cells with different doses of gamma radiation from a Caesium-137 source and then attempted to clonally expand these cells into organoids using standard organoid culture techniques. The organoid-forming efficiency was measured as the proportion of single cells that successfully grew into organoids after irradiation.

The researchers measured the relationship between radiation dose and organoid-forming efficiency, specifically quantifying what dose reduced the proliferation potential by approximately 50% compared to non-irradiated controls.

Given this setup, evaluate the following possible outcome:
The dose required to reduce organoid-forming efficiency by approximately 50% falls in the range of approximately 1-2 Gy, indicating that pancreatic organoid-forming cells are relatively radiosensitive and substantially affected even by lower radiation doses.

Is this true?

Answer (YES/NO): YES